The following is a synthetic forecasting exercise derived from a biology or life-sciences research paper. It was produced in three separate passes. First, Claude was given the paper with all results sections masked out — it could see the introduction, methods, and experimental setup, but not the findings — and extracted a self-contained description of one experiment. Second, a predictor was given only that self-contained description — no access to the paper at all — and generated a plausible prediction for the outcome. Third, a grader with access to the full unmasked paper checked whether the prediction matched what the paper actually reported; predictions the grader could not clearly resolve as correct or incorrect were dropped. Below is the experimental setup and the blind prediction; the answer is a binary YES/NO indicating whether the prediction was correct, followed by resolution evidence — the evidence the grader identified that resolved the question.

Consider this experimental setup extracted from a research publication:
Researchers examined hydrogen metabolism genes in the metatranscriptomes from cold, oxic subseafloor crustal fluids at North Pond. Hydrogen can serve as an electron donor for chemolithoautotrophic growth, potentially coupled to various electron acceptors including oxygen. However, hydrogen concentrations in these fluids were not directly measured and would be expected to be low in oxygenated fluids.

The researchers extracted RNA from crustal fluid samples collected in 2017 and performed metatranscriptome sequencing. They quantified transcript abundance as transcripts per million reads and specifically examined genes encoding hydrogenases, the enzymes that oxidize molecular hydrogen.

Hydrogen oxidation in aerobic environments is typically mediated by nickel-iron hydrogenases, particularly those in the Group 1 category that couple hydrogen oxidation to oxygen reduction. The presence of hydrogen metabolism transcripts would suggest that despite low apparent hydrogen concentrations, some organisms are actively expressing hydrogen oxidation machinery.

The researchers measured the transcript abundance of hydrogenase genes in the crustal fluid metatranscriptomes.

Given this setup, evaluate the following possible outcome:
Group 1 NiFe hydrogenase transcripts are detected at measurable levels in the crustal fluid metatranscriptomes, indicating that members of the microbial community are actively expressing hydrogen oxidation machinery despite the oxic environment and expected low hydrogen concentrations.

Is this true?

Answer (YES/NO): YES